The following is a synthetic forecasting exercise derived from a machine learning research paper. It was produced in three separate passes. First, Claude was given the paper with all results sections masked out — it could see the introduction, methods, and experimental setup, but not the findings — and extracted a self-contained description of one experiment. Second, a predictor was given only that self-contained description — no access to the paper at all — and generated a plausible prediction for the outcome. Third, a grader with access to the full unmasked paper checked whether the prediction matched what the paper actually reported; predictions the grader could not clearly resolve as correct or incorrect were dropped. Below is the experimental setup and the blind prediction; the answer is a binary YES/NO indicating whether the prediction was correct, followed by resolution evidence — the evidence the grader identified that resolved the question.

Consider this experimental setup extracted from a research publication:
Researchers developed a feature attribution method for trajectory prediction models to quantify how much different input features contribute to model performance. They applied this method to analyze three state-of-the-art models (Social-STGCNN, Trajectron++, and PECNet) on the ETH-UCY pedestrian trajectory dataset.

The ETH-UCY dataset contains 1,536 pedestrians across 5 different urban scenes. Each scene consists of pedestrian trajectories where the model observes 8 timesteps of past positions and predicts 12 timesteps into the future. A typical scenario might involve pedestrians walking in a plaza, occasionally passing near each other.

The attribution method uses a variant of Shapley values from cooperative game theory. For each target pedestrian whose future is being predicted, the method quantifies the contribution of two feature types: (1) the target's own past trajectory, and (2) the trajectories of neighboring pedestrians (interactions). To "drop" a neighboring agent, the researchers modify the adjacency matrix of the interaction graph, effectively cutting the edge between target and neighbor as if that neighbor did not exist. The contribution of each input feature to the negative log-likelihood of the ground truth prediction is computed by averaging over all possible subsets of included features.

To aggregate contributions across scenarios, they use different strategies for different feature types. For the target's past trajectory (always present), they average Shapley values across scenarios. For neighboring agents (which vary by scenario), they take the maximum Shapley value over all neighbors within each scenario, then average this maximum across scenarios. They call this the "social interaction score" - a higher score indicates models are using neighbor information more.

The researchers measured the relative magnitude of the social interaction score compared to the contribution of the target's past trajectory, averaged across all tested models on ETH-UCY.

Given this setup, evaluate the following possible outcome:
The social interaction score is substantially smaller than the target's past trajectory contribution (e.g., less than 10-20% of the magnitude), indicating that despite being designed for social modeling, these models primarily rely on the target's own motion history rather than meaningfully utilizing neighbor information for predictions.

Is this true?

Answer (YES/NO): YES